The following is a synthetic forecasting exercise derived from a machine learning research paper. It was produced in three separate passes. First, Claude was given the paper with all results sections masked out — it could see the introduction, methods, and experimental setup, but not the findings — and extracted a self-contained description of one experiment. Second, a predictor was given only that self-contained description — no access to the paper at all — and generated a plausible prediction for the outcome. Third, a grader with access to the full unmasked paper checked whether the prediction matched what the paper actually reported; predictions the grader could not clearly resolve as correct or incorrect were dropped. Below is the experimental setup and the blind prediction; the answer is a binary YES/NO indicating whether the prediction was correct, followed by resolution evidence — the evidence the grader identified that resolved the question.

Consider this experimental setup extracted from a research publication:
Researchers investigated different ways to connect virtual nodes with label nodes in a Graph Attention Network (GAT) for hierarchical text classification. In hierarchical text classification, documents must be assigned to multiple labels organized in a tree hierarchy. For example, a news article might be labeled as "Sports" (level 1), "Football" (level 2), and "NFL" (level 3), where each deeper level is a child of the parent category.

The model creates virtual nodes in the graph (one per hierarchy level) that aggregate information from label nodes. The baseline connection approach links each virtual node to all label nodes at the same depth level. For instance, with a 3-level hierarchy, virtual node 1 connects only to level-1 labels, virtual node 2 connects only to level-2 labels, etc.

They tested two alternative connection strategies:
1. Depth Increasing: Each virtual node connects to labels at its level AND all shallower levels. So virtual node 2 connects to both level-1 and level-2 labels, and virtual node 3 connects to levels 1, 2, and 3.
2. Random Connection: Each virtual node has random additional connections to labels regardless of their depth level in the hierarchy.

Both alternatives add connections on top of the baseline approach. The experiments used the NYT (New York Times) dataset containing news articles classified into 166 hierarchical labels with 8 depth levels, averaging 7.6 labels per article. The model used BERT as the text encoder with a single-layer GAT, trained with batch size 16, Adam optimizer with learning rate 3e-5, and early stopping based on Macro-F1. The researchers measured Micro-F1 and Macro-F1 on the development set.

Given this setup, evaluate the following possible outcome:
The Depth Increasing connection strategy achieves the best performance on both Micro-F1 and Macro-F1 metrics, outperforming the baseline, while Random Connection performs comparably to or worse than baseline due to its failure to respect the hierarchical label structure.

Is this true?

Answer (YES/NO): NO